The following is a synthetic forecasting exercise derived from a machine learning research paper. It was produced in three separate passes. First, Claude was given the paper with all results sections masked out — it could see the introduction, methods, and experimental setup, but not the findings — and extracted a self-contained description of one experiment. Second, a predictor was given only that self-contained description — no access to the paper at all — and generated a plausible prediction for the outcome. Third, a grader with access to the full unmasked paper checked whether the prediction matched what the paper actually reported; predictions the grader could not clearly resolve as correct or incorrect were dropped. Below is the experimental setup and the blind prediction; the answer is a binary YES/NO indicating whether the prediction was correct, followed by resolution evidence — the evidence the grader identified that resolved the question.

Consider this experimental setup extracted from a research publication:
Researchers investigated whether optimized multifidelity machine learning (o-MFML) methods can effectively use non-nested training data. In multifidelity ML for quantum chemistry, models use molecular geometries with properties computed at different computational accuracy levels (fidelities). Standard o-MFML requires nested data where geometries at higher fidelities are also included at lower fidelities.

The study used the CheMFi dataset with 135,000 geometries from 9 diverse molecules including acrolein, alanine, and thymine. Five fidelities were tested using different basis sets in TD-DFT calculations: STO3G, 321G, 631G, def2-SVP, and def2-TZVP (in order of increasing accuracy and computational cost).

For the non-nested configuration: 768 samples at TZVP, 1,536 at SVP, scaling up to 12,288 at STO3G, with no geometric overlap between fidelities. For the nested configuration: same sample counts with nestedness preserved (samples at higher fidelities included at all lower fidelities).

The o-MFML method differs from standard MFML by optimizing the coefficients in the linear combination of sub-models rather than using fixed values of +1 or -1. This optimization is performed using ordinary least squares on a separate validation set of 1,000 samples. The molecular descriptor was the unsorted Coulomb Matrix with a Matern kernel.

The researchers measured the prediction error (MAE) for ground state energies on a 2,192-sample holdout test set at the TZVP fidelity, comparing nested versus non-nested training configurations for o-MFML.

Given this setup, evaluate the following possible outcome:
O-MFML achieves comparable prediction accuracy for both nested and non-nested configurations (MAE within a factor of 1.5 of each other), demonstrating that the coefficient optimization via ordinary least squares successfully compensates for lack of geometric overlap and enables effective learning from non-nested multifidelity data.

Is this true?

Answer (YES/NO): YES